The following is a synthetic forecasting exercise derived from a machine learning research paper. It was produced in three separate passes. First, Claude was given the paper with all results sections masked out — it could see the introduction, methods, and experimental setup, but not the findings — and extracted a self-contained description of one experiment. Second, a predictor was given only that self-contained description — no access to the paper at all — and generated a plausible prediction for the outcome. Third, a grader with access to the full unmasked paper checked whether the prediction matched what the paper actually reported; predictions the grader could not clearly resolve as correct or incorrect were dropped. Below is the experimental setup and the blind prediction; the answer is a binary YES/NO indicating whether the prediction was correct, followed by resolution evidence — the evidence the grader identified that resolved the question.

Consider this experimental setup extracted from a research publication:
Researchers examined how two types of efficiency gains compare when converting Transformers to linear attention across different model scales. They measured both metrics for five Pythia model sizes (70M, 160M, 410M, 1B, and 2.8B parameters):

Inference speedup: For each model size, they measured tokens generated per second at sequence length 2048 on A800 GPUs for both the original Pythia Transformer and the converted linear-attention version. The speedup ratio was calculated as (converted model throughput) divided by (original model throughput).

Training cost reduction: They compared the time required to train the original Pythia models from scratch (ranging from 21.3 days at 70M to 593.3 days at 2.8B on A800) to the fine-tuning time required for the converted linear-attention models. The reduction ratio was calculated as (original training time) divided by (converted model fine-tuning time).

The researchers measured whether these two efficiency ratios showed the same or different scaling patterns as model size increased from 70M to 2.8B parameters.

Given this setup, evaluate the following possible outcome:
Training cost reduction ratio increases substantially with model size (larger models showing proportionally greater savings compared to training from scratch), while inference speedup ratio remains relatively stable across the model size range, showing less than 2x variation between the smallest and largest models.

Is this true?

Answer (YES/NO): NO